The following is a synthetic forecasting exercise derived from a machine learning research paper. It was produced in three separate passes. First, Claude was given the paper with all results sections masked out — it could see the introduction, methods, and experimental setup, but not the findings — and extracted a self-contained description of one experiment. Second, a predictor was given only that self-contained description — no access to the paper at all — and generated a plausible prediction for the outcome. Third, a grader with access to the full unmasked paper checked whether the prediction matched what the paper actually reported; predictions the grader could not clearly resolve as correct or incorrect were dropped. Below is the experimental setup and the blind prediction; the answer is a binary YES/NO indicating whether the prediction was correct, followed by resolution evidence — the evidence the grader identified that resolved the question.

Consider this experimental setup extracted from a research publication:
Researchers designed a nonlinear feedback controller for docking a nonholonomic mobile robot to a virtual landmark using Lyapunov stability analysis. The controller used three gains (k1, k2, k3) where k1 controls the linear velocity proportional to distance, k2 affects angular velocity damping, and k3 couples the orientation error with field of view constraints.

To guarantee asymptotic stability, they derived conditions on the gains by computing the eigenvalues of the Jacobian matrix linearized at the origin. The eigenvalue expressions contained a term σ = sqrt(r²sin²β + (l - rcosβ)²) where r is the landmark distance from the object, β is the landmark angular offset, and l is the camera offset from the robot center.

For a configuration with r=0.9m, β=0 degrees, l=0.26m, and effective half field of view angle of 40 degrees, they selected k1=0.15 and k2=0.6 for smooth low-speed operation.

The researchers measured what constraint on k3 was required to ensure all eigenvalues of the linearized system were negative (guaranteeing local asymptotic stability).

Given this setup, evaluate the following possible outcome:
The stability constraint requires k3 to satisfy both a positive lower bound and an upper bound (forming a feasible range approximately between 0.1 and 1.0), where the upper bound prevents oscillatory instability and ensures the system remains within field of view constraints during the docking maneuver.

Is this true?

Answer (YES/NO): NO